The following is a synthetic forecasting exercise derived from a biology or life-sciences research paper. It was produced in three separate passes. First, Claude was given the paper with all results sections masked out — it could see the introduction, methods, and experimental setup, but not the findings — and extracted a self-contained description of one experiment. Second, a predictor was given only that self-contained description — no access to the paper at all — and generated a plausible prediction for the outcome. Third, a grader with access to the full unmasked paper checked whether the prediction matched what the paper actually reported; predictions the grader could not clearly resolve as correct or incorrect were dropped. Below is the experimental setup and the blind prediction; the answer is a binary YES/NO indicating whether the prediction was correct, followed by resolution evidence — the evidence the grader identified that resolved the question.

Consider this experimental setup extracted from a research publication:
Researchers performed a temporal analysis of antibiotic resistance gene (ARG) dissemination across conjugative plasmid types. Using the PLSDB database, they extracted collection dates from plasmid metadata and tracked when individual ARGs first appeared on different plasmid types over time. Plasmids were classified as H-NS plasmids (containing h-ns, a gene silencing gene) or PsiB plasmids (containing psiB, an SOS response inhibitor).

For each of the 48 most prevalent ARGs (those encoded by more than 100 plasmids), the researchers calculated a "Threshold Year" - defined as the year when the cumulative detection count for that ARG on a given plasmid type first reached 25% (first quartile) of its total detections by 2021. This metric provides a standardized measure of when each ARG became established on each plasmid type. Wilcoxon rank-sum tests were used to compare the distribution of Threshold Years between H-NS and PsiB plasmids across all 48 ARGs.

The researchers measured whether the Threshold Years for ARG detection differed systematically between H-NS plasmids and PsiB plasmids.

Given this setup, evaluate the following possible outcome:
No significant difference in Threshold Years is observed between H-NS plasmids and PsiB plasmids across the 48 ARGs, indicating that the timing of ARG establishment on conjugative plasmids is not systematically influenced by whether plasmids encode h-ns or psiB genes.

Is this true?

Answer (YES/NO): NO